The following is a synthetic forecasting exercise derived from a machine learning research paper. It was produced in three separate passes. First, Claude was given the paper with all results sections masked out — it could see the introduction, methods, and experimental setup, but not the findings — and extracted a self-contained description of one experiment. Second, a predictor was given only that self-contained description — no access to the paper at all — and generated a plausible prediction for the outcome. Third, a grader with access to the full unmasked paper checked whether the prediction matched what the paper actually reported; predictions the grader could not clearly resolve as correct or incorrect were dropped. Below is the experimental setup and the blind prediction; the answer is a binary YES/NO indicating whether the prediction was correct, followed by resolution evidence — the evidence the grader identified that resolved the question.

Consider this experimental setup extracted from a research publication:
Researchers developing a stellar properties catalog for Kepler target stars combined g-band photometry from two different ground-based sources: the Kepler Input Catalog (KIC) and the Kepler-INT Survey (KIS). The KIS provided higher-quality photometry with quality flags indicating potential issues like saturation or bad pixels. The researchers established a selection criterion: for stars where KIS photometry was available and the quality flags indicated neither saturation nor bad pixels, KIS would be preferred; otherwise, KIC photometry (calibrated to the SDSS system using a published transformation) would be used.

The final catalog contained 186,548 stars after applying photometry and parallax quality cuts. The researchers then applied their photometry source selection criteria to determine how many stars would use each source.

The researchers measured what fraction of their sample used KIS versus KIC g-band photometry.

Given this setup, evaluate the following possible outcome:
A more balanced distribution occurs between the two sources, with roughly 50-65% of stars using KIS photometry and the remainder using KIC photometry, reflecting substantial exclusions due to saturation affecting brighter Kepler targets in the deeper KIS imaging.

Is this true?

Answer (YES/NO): NO